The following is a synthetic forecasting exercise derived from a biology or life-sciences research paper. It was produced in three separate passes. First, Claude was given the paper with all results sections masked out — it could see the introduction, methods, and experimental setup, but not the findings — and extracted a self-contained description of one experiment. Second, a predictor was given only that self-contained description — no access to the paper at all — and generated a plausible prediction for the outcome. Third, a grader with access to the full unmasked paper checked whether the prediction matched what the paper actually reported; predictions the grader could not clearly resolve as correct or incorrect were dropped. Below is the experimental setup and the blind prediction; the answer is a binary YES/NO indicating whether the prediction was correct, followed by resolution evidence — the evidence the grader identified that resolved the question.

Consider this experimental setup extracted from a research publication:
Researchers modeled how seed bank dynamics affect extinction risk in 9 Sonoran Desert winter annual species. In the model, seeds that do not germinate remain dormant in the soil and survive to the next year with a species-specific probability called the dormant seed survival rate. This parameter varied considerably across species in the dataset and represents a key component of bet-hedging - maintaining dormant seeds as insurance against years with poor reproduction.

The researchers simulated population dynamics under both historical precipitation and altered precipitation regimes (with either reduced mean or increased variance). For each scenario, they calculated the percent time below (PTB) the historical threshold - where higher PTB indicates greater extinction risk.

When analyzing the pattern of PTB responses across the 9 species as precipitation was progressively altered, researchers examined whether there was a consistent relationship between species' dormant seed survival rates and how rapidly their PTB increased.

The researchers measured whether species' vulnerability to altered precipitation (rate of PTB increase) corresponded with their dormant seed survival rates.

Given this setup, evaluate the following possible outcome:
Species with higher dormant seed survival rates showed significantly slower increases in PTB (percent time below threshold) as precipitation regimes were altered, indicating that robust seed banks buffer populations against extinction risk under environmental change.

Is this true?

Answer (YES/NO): YES